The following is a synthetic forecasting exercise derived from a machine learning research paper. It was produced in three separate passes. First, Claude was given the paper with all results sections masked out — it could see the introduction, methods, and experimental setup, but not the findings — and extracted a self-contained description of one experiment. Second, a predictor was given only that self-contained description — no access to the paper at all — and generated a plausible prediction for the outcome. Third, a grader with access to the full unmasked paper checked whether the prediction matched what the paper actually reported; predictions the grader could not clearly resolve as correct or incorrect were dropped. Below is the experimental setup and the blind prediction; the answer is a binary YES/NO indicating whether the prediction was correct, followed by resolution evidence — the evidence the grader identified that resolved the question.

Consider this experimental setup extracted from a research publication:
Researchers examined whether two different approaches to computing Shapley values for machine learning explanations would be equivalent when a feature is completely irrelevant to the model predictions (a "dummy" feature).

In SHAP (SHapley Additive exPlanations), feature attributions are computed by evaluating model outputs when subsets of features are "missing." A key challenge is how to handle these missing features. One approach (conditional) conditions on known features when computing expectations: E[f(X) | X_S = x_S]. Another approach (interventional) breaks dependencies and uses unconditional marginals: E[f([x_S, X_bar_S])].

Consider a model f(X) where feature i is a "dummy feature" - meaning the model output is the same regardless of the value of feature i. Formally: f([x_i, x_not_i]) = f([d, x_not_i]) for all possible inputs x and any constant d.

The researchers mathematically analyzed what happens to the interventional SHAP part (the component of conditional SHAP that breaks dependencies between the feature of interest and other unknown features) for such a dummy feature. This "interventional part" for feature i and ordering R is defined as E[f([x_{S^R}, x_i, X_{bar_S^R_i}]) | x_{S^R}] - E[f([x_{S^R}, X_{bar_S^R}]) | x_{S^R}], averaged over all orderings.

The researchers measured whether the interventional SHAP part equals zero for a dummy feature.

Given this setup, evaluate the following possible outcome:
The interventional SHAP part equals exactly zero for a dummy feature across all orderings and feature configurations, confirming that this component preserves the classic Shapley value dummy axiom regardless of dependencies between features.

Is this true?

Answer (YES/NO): YES